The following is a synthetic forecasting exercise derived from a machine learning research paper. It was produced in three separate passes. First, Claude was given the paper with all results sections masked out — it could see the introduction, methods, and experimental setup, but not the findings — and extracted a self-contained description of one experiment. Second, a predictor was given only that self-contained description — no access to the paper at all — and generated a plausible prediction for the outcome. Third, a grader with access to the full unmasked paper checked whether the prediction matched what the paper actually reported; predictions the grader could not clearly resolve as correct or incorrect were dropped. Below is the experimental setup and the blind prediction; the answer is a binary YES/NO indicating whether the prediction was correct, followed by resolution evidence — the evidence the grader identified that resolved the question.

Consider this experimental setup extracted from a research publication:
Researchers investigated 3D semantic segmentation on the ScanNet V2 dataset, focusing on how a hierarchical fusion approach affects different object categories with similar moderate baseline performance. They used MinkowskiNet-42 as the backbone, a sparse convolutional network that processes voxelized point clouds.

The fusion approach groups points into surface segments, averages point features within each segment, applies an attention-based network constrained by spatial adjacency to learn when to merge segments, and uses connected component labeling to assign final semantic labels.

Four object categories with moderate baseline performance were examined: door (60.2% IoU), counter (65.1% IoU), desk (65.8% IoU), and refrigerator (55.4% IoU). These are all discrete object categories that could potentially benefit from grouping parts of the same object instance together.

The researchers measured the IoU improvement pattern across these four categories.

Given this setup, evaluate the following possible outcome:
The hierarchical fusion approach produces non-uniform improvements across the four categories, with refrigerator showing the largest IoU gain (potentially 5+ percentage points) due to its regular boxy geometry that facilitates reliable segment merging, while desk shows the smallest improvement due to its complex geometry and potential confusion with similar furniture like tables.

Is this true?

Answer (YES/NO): NO